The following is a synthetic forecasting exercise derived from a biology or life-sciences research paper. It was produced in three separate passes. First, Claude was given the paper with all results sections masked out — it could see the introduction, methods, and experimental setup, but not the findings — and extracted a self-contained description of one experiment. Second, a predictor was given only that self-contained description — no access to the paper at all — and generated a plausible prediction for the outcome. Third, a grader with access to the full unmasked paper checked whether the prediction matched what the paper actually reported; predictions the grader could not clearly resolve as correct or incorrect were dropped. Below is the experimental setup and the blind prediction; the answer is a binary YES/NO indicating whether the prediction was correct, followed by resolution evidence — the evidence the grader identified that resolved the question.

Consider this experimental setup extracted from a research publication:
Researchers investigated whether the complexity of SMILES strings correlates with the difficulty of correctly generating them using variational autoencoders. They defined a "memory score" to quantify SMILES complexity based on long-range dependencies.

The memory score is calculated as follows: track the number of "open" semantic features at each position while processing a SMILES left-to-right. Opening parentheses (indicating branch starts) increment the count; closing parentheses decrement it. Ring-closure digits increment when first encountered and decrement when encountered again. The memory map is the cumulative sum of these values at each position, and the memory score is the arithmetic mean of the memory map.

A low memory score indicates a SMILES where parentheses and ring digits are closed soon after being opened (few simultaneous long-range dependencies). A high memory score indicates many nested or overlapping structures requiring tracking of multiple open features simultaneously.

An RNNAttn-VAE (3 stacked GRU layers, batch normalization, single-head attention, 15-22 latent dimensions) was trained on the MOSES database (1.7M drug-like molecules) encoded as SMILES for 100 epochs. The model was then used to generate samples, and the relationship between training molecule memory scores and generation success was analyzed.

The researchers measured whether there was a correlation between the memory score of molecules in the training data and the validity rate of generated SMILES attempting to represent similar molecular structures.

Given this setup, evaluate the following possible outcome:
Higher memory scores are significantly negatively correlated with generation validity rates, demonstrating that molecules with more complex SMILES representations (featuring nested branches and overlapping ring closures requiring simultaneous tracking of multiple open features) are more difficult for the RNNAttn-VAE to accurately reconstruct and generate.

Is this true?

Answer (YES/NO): YES